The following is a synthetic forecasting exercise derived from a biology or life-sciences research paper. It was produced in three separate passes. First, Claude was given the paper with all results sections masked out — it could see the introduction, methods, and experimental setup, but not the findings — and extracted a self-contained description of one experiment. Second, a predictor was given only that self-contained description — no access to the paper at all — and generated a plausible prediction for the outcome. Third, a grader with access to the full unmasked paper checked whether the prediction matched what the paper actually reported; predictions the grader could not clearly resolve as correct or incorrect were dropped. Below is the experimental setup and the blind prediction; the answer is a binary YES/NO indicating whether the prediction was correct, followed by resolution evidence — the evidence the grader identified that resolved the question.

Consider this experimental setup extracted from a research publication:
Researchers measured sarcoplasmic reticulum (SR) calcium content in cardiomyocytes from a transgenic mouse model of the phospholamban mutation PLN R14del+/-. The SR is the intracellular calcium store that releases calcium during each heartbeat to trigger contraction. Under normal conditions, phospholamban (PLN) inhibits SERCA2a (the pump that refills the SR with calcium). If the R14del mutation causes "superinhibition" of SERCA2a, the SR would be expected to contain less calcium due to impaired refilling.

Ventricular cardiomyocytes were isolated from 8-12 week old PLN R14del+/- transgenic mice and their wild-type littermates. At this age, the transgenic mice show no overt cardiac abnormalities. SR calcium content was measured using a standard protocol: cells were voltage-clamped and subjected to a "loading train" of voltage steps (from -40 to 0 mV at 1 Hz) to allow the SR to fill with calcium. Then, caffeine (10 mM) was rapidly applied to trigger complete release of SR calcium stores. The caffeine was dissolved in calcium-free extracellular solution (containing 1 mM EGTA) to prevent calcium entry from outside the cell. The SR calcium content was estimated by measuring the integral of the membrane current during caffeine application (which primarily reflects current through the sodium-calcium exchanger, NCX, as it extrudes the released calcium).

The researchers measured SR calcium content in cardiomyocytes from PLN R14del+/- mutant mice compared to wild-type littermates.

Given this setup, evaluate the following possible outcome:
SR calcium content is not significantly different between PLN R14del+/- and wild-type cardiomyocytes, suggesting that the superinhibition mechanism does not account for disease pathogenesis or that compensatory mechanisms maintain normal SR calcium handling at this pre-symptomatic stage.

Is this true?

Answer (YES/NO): NO